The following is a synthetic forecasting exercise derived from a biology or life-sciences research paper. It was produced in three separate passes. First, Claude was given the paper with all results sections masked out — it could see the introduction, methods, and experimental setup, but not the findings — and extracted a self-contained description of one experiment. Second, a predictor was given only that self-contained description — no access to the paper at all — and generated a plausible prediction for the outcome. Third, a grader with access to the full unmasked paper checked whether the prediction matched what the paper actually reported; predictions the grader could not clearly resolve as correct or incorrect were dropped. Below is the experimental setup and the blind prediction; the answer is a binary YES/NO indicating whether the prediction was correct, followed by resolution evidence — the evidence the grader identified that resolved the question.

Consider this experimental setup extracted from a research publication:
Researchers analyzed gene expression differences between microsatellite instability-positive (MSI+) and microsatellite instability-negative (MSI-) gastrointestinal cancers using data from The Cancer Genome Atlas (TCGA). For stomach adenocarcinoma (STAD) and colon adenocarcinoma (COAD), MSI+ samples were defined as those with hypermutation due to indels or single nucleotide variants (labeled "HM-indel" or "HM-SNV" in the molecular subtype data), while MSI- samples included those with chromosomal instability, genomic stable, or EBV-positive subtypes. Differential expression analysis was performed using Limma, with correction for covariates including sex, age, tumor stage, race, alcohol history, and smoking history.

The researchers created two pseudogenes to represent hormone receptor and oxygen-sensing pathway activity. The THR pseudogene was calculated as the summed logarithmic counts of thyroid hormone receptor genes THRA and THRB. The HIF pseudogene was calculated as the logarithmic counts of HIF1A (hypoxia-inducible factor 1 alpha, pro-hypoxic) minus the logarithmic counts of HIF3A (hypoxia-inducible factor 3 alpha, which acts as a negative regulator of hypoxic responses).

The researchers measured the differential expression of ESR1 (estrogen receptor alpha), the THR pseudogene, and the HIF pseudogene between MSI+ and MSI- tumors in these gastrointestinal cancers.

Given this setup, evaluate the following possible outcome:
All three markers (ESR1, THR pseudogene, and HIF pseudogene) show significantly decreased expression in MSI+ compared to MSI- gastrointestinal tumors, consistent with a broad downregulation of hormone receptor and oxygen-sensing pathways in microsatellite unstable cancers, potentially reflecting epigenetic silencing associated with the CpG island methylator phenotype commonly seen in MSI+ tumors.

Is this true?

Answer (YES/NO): NO